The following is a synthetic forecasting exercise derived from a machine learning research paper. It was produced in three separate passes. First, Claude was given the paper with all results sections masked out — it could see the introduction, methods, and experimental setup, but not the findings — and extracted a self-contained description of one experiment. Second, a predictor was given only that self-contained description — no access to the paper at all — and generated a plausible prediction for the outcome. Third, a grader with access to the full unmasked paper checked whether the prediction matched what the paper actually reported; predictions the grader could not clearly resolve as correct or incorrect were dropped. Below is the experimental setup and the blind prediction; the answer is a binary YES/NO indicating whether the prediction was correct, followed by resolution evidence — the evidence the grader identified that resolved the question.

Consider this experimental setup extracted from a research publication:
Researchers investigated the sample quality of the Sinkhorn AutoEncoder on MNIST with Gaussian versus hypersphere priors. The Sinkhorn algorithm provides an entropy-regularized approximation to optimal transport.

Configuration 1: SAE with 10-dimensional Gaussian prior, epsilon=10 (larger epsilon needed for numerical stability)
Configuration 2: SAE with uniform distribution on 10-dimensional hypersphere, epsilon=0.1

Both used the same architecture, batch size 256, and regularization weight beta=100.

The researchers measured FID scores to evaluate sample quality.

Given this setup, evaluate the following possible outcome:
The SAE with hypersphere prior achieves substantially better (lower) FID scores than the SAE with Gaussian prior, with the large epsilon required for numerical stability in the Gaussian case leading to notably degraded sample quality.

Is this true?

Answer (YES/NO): NO